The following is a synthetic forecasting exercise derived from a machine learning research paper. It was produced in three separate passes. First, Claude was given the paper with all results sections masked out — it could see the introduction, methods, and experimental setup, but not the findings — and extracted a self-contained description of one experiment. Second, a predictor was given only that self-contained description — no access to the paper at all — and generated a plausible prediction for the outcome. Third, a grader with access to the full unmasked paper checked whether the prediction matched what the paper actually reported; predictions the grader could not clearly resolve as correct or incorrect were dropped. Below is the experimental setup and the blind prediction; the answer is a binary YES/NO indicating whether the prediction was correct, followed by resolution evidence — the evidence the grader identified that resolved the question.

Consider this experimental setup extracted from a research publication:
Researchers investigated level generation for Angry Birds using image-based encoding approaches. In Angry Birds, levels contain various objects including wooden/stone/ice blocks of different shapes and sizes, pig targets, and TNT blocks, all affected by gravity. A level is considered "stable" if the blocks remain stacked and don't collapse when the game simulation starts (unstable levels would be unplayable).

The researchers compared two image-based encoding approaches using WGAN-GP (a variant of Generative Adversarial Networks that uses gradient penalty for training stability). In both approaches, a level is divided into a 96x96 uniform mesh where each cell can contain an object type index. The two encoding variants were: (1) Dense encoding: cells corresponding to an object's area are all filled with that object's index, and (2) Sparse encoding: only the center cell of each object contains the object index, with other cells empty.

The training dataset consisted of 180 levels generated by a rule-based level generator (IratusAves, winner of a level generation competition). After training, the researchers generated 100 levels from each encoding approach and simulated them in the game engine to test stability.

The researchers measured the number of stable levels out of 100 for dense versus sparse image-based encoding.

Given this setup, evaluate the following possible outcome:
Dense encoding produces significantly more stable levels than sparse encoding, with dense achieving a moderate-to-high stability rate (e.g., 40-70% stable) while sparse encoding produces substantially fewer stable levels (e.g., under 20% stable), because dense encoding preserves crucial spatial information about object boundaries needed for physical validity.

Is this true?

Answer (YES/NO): NO